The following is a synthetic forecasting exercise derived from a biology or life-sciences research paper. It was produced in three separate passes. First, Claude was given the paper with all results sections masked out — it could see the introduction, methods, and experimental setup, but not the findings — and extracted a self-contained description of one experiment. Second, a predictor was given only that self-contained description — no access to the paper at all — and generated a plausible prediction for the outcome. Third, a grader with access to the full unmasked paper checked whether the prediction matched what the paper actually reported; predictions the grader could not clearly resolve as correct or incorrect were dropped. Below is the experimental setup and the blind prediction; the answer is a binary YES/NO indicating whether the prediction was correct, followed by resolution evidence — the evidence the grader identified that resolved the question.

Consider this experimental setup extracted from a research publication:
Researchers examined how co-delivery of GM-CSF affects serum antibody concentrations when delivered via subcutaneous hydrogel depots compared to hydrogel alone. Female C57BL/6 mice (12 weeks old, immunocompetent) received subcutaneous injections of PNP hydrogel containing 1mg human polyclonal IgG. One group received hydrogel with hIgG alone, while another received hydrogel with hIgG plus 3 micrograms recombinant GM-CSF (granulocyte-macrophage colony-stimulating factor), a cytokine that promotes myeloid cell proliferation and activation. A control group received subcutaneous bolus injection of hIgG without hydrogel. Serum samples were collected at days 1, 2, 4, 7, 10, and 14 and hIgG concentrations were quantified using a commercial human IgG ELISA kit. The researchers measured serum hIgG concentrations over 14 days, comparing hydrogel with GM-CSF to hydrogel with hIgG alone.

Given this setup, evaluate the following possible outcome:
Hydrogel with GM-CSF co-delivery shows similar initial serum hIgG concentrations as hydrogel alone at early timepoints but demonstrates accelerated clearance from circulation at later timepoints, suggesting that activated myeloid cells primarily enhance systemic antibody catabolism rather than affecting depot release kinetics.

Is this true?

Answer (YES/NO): NO